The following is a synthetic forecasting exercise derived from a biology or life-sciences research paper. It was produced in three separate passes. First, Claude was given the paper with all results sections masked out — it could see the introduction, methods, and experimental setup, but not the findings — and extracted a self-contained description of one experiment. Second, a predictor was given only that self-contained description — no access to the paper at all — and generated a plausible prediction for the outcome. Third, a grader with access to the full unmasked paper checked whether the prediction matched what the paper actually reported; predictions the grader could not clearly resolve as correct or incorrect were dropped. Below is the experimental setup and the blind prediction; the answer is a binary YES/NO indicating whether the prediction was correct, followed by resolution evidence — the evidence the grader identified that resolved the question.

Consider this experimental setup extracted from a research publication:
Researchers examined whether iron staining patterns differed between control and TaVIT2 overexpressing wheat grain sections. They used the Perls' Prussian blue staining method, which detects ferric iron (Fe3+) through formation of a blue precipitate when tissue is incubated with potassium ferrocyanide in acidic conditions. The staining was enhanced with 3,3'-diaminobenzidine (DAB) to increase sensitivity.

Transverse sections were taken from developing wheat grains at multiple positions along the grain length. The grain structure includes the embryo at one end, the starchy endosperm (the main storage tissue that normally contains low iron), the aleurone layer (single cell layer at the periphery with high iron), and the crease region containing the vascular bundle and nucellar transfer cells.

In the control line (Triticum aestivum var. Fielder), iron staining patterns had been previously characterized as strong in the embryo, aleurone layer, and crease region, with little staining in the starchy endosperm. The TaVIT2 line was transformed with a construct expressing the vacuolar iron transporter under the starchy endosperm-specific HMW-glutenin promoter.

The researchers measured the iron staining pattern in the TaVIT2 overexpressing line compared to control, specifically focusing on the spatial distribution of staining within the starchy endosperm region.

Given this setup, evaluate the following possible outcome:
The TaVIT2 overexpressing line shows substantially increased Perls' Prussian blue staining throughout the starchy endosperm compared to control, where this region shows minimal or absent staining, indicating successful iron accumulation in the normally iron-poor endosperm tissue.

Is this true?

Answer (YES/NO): NO